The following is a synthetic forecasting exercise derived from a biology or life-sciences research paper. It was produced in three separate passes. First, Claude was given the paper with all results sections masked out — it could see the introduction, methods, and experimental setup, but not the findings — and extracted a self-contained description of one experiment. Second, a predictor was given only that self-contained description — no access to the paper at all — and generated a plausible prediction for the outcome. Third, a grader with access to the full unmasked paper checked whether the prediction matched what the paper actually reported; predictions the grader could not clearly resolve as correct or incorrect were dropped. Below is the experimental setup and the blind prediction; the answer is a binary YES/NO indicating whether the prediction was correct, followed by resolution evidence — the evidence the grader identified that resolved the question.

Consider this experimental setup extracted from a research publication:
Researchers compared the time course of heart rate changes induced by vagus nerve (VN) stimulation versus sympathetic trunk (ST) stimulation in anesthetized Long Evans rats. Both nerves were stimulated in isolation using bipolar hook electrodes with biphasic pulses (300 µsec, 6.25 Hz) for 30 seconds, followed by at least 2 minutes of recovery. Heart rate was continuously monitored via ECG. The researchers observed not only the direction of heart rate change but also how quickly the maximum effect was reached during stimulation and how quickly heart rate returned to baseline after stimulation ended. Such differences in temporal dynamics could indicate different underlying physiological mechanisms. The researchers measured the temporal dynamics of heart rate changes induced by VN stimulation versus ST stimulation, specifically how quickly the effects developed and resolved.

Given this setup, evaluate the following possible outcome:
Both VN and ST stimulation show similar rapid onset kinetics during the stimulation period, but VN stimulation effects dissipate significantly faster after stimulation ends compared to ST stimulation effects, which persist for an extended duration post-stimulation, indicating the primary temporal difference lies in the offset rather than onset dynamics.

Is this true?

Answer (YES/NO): NO